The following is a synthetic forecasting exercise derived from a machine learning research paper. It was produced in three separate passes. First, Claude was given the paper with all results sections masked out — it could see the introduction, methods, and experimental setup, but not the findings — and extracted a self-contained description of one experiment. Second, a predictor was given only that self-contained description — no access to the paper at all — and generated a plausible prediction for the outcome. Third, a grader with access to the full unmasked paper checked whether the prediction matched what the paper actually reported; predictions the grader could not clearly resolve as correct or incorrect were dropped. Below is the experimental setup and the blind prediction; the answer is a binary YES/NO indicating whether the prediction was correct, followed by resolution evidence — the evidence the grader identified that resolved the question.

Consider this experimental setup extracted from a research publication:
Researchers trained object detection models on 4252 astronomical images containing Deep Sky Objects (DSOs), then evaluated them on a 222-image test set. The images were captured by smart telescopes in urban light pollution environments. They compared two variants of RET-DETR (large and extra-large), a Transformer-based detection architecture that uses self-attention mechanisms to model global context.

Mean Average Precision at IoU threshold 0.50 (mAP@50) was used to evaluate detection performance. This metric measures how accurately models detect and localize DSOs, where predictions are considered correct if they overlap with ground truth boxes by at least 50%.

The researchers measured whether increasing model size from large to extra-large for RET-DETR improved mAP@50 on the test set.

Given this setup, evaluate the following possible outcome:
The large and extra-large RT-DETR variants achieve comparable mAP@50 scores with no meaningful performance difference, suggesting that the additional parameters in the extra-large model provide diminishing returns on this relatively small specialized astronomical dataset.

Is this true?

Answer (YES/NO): YES